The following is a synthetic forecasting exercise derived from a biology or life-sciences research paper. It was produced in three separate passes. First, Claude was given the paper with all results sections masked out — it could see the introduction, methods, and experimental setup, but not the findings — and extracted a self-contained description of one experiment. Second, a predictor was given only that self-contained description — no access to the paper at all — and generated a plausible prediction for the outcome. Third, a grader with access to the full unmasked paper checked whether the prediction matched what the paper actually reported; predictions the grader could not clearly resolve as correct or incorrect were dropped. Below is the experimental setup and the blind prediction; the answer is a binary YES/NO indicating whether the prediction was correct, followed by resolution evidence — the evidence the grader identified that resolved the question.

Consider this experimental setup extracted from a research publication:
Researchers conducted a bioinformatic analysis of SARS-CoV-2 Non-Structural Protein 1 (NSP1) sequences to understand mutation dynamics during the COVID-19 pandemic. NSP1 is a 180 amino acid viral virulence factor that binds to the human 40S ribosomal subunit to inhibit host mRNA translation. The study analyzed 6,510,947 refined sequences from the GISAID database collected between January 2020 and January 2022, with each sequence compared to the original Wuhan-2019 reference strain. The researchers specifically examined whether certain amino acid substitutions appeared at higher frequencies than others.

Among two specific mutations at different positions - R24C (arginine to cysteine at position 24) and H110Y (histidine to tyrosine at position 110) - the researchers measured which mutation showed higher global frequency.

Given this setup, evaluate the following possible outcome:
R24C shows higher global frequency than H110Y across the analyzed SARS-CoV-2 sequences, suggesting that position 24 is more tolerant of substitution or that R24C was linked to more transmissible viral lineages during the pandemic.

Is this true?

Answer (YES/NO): NO